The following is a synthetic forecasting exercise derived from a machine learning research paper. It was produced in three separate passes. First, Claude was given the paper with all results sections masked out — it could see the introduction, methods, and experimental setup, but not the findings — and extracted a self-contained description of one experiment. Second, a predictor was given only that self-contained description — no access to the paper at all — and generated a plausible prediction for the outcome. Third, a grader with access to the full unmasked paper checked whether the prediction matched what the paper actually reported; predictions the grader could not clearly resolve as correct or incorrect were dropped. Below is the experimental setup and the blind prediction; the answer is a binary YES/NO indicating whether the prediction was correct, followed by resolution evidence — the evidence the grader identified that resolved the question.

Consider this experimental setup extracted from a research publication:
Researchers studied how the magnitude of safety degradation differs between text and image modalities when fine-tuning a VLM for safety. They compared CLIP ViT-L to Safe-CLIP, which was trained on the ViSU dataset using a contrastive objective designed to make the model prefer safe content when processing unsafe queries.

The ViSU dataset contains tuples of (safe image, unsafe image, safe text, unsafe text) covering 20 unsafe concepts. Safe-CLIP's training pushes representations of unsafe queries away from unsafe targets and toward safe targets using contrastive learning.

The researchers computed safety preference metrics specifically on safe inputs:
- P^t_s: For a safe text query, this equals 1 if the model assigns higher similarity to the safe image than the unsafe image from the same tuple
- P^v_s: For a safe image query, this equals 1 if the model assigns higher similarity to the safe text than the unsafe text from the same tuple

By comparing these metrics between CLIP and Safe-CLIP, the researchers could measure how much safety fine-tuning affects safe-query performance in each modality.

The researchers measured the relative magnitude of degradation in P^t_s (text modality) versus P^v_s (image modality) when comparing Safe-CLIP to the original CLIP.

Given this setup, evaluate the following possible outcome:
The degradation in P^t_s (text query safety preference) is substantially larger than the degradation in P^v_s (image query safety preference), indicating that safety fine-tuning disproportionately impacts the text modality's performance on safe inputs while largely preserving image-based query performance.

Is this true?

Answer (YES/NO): YES